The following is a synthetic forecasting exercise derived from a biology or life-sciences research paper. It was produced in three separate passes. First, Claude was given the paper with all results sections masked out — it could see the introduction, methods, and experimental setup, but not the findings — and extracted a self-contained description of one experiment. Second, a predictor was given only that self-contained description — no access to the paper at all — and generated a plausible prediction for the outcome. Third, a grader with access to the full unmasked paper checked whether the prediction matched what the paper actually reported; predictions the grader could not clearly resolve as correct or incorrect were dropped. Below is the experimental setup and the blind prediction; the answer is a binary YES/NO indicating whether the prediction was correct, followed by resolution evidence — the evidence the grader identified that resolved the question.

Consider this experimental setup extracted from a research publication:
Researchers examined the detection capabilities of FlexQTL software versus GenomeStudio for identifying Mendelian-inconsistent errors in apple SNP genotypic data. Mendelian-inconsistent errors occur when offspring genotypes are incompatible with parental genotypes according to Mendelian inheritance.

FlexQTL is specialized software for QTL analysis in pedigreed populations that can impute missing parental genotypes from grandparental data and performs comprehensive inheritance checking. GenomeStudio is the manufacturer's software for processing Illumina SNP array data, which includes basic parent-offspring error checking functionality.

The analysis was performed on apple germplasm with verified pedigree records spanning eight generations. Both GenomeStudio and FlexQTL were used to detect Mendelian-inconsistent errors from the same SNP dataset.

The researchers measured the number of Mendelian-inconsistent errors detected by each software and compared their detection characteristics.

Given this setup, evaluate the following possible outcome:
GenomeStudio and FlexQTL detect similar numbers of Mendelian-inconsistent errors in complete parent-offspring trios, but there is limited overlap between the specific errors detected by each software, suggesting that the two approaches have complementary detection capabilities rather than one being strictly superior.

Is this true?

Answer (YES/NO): NO